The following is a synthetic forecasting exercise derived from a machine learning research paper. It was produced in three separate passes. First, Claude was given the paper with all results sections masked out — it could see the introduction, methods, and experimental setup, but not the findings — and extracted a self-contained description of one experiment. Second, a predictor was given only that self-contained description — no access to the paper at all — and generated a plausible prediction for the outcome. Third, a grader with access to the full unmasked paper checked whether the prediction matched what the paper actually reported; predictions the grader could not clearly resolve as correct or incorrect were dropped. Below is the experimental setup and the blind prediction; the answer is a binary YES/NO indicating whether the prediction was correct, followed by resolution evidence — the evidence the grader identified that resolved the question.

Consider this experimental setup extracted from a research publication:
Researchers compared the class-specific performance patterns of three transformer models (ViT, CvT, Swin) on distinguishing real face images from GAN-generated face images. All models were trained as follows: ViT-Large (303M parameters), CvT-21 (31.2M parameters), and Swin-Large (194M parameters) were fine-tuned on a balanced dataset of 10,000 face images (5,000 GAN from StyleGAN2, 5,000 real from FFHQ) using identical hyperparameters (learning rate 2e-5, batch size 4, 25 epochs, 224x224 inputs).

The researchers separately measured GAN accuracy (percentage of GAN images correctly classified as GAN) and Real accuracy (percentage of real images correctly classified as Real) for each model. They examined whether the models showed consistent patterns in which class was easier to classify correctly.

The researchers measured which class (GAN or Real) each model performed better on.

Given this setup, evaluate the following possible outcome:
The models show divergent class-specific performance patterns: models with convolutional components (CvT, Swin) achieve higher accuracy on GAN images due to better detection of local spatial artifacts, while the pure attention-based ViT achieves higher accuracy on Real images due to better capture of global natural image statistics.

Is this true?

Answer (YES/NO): NO